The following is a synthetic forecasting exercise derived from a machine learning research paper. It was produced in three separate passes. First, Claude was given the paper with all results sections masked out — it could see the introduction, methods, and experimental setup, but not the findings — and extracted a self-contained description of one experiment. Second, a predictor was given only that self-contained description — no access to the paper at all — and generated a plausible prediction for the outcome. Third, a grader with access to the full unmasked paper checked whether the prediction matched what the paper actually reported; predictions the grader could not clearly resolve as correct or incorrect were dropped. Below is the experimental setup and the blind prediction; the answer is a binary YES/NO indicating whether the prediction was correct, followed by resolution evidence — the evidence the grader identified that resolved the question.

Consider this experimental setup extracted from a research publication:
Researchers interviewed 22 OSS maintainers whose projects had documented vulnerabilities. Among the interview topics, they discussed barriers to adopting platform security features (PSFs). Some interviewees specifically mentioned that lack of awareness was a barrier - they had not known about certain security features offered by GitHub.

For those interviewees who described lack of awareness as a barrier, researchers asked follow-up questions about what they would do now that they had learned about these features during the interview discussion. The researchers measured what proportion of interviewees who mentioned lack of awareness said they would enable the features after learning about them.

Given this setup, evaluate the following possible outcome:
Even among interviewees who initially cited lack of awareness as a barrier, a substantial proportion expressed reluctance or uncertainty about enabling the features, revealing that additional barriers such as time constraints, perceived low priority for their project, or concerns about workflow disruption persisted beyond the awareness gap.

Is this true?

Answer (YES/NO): NO